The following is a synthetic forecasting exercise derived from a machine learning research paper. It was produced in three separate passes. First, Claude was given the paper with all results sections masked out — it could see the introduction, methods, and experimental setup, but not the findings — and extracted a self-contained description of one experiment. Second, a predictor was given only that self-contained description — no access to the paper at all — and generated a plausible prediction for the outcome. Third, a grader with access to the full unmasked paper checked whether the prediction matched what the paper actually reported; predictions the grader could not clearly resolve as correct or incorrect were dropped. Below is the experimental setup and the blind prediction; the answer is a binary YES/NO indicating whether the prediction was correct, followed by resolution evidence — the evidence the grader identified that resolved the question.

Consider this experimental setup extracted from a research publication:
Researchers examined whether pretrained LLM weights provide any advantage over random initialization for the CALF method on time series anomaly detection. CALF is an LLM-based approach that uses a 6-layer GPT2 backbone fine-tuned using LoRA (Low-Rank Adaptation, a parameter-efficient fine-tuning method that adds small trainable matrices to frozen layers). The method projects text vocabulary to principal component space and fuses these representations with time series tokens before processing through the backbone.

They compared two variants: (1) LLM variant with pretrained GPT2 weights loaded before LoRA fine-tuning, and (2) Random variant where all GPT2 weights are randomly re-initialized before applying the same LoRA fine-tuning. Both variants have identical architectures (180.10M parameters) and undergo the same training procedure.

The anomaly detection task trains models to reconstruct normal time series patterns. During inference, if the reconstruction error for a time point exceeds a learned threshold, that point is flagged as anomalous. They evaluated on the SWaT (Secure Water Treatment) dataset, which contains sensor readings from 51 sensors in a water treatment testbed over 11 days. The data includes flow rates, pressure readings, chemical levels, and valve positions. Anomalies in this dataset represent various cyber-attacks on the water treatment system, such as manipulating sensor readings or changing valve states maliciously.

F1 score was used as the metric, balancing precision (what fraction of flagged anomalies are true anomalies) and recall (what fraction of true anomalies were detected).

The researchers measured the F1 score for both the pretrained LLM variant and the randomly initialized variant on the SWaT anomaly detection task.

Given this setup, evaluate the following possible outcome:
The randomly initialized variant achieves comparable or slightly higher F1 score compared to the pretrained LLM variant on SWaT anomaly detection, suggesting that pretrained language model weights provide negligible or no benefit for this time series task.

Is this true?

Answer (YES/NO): YES